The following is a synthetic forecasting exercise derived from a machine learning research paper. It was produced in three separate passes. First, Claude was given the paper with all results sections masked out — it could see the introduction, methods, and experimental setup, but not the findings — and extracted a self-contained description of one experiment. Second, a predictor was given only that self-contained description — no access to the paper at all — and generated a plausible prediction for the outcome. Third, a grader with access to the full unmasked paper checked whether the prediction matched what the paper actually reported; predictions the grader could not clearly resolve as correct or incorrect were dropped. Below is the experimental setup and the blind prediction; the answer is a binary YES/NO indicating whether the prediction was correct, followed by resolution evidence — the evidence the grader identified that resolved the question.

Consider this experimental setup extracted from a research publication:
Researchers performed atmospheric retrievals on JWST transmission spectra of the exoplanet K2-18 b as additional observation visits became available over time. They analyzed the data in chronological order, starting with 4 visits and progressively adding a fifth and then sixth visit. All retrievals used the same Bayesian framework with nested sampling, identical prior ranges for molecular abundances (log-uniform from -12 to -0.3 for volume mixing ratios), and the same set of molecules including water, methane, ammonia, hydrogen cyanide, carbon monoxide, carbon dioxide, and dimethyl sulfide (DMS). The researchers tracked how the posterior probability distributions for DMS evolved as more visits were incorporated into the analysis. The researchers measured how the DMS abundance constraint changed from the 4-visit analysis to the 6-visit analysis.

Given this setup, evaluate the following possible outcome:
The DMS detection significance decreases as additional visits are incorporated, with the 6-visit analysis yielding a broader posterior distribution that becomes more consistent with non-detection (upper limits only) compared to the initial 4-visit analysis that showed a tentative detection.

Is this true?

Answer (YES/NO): YES